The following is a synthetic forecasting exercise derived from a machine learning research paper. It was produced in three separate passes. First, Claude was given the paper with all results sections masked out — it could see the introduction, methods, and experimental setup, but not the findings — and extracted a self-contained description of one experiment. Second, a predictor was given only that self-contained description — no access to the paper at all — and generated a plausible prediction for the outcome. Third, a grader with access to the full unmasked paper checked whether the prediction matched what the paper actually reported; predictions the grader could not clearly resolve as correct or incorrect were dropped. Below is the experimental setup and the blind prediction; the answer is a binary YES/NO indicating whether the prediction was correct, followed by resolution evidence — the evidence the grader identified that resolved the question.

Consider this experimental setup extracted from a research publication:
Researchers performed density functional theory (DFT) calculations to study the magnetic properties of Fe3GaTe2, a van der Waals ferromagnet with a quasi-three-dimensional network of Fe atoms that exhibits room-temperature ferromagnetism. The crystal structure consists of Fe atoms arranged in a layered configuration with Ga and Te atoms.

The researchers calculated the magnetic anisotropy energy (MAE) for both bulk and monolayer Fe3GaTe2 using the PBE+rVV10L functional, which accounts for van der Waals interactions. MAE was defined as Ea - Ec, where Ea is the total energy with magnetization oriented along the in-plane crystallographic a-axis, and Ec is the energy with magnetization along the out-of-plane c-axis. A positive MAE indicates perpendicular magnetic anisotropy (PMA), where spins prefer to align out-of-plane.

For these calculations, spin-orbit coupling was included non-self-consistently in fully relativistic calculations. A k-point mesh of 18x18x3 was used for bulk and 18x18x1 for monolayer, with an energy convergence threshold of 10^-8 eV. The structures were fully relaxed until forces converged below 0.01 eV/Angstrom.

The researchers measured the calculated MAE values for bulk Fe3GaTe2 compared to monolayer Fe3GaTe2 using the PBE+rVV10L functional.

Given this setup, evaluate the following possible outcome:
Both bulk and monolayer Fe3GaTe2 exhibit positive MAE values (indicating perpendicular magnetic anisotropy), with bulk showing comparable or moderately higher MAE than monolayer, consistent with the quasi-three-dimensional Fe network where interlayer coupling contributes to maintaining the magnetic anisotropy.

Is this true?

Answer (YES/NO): NO